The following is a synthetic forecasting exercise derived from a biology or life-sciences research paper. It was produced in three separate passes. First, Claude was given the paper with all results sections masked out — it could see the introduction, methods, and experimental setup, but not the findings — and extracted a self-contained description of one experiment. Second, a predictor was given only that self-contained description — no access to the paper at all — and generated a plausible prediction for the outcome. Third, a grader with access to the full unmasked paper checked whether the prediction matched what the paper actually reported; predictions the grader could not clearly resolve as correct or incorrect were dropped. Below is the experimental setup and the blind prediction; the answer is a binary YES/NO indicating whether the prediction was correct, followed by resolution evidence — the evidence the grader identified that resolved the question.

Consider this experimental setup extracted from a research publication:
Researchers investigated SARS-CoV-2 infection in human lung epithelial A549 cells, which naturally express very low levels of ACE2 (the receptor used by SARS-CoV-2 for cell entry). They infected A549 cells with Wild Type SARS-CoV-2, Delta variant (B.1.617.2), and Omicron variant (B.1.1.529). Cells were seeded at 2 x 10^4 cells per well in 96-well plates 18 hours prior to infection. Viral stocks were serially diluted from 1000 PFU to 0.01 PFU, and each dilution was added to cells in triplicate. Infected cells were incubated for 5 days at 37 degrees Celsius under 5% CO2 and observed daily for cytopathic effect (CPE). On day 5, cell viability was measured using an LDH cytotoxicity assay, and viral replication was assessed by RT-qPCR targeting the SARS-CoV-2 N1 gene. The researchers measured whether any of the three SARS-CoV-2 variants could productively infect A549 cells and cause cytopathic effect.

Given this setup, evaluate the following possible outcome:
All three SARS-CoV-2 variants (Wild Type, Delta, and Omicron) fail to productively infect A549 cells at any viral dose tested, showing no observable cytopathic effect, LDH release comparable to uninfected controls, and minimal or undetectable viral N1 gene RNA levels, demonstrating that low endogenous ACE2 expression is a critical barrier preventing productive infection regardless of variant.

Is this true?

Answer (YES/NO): NO